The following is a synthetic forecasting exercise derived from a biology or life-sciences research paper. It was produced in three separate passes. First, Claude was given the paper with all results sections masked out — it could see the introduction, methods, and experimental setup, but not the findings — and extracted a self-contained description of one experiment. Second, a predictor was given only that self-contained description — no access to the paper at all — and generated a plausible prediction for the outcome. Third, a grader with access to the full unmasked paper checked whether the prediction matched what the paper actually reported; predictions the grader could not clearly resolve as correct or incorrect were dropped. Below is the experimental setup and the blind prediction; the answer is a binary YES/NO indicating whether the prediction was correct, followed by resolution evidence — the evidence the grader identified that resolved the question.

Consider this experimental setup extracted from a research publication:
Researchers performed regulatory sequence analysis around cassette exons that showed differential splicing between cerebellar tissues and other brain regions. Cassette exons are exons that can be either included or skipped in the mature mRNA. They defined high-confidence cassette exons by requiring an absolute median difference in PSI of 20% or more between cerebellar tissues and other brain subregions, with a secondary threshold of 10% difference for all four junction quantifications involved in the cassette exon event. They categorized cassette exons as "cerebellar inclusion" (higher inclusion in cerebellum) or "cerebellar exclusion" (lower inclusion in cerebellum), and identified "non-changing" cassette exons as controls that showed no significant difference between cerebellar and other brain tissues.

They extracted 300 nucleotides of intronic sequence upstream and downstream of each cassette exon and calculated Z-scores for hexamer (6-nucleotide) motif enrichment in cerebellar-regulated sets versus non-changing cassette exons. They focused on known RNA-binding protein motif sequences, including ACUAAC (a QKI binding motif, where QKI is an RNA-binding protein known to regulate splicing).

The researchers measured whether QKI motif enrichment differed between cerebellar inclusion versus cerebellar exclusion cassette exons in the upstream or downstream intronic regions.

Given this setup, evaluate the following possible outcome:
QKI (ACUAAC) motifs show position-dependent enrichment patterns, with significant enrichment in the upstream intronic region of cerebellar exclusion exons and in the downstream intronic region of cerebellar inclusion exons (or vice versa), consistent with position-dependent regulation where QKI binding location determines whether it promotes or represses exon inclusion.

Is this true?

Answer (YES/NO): YES